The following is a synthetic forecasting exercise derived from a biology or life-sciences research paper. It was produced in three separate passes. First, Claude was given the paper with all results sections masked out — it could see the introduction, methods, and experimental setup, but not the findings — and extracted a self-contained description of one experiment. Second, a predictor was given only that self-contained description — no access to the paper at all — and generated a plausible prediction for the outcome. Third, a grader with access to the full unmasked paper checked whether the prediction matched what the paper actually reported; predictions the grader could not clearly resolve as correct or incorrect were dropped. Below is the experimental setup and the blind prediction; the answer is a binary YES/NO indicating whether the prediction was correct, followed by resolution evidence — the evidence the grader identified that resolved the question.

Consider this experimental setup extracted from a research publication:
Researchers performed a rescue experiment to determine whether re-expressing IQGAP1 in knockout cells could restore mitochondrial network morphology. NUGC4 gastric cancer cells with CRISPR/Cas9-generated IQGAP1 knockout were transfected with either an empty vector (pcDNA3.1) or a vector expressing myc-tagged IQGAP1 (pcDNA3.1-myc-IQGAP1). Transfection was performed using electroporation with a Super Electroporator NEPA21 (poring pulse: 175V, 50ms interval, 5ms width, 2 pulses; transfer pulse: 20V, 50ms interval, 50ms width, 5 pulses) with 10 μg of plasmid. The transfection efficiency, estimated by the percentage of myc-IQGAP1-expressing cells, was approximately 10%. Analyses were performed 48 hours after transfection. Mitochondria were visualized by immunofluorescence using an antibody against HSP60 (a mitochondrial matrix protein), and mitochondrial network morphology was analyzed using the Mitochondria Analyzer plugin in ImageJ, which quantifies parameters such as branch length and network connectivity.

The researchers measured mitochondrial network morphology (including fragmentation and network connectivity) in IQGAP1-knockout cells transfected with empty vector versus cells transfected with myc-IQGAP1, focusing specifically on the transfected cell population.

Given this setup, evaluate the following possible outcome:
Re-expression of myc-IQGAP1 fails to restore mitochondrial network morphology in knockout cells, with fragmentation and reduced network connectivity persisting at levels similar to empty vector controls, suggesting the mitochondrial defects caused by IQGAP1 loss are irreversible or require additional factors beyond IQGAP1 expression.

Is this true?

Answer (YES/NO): NO